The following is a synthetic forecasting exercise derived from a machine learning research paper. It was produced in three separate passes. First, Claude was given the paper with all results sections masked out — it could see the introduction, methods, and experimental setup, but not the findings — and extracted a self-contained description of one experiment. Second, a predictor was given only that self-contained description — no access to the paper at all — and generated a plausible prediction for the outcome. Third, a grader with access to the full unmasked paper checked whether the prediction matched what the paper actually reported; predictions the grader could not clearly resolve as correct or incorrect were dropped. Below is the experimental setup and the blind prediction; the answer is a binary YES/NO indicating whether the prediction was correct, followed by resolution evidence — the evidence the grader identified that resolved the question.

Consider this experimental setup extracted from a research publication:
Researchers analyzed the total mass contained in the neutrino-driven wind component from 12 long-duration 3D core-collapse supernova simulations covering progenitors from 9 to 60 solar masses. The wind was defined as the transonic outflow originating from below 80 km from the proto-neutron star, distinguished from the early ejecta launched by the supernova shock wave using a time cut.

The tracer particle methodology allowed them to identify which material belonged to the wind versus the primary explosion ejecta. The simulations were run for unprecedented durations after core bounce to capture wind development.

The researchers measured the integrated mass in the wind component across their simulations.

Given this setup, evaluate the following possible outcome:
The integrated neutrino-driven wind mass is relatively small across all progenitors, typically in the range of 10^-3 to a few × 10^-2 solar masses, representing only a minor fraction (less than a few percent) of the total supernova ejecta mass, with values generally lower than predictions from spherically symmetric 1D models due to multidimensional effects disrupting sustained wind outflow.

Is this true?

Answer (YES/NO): NO